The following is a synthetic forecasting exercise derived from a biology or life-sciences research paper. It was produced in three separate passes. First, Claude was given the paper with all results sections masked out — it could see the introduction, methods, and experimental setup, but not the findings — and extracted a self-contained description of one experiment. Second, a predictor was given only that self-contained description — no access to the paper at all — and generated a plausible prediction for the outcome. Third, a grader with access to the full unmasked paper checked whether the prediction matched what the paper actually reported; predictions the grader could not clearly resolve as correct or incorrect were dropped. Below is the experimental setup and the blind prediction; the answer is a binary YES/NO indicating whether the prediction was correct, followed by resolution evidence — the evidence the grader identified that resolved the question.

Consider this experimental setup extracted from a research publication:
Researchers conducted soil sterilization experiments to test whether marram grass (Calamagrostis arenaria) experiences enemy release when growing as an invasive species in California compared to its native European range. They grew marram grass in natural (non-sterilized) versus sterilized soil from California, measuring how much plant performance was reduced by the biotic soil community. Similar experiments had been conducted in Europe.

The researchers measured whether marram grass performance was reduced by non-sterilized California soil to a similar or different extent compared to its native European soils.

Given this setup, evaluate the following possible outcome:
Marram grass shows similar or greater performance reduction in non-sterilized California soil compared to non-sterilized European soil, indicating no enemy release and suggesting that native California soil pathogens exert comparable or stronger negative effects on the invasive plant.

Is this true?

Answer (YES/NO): YES